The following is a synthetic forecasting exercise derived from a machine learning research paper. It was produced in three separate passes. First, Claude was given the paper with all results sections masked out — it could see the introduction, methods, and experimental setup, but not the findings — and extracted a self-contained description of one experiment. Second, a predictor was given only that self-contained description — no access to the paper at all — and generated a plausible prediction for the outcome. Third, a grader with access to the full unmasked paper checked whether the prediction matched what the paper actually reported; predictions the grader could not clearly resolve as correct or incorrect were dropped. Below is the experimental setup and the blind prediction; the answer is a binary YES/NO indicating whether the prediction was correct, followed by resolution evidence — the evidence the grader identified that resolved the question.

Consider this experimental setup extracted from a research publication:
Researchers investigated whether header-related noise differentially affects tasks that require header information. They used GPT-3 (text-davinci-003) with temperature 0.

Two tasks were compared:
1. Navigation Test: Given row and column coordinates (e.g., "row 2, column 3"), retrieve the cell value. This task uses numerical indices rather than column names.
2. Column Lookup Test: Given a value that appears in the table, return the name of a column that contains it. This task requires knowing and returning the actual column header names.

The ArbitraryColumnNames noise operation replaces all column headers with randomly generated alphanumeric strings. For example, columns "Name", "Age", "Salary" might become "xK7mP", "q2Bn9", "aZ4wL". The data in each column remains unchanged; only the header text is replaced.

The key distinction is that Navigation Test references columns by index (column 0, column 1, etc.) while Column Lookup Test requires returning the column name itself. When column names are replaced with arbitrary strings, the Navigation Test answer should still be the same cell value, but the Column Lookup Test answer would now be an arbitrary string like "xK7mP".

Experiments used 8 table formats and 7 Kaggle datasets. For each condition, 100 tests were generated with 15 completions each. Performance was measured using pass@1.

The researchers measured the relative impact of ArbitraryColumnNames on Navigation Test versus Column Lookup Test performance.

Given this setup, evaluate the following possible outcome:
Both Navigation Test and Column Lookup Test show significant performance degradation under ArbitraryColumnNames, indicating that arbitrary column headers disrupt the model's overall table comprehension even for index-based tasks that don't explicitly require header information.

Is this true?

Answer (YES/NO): NO